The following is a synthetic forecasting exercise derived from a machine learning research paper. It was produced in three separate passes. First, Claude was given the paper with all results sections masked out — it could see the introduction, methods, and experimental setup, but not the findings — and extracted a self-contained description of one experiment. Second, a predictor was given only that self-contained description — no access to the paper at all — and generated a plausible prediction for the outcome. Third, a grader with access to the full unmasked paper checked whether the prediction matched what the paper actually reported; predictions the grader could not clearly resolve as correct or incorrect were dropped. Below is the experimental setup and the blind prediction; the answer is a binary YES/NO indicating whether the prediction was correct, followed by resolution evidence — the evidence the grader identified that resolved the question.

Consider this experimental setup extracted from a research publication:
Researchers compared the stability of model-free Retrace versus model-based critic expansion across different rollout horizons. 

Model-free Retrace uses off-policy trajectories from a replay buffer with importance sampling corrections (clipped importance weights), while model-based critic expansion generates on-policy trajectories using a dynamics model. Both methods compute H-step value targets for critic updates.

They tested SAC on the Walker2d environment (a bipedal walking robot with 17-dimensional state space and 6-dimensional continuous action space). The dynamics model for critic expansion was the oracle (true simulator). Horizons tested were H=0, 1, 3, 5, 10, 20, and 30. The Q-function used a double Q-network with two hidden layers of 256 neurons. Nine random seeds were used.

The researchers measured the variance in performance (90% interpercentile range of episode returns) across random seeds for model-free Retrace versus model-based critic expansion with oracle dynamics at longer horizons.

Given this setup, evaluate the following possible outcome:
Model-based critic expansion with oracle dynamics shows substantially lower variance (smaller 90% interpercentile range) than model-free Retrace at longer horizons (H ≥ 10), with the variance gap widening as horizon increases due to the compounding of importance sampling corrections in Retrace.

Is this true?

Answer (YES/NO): NO